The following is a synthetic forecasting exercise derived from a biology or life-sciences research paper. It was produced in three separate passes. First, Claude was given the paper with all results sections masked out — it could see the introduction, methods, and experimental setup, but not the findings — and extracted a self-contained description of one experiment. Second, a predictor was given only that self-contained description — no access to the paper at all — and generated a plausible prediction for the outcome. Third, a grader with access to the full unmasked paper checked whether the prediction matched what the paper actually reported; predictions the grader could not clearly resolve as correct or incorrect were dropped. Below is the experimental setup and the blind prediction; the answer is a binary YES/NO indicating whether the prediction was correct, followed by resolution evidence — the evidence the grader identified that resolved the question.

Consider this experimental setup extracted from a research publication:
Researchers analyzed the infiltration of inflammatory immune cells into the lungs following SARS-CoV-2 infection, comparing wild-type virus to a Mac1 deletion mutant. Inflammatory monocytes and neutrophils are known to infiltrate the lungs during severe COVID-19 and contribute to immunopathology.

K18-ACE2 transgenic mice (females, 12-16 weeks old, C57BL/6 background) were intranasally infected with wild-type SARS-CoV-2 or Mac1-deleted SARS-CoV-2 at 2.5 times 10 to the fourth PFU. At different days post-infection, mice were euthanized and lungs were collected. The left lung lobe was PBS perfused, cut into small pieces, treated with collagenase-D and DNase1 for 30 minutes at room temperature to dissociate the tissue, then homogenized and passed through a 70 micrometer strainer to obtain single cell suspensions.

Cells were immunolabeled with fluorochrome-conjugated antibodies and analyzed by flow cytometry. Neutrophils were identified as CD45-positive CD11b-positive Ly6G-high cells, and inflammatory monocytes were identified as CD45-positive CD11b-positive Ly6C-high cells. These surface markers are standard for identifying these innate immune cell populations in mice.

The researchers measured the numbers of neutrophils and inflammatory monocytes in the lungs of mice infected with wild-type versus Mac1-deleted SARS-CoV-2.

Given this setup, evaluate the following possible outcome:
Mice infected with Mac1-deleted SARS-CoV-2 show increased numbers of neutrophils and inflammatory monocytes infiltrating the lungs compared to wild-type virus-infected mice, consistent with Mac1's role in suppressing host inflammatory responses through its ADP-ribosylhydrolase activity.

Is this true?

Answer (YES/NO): NO